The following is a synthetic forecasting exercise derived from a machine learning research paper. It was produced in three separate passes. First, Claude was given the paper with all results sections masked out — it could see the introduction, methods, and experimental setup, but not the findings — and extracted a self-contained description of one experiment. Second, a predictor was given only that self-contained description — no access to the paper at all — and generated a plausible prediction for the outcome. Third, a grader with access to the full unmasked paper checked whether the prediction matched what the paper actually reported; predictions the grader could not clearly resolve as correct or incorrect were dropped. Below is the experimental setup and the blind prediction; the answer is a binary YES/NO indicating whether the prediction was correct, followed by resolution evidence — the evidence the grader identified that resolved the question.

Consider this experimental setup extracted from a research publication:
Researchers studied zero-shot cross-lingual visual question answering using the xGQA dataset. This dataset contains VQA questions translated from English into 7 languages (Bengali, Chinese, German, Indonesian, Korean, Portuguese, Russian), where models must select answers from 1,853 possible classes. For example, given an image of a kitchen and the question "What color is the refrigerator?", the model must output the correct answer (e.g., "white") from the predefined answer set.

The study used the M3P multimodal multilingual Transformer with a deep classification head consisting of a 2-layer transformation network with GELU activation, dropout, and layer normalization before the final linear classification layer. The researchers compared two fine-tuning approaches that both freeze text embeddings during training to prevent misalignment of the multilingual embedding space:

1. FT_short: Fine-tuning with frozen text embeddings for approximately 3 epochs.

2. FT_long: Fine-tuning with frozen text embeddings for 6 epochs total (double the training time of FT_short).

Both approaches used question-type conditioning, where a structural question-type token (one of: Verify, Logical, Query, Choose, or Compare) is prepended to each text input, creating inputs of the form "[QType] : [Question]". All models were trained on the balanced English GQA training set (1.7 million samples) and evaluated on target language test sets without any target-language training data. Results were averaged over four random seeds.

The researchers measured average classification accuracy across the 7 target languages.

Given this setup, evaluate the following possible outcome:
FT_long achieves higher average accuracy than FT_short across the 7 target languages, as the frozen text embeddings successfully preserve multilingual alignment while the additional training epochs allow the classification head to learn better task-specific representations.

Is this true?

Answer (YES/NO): NO